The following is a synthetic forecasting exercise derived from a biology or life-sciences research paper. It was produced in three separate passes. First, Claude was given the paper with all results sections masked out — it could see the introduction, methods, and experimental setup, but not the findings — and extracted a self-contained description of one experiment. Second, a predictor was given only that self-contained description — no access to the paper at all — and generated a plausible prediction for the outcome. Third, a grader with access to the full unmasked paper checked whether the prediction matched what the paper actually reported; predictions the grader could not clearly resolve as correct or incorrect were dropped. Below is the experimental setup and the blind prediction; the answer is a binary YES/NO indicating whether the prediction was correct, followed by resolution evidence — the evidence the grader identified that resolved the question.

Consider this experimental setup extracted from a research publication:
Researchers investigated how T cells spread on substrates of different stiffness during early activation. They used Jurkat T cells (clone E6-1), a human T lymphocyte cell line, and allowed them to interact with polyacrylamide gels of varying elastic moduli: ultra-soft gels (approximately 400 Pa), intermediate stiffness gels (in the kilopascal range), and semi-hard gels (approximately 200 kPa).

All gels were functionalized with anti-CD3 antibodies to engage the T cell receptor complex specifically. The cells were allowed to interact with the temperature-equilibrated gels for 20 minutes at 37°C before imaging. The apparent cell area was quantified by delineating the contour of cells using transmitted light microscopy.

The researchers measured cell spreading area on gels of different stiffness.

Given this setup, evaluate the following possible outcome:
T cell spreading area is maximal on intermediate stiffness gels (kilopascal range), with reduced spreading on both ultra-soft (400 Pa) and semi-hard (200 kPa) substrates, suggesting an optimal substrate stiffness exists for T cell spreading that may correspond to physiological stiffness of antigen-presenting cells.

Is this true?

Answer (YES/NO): NO